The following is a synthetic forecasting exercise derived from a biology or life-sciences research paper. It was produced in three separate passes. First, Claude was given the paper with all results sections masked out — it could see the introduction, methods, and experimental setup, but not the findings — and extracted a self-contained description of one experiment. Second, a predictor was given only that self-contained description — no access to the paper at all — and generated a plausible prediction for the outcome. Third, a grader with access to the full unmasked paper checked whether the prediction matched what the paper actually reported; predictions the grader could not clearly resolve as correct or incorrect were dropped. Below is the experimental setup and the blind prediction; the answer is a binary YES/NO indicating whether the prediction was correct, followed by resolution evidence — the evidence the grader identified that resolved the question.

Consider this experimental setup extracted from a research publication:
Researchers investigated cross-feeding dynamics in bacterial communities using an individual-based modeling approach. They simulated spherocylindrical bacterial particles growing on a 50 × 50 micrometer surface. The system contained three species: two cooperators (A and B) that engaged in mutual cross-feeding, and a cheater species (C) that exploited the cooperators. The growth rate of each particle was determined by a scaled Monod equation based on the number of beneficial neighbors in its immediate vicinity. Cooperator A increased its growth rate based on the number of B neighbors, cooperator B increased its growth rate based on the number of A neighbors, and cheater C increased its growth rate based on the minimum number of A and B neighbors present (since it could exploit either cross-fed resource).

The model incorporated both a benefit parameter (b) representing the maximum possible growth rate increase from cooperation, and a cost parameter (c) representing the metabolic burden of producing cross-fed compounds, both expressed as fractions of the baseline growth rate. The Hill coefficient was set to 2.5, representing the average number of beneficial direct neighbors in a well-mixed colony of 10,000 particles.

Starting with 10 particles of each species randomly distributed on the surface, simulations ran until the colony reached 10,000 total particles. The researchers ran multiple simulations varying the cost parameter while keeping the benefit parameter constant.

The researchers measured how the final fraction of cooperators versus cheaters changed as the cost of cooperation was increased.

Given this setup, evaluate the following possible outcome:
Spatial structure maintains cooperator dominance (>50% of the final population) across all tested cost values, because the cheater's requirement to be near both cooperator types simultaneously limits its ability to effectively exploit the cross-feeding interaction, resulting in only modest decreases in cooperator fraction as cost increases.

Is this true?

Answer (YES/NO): NO